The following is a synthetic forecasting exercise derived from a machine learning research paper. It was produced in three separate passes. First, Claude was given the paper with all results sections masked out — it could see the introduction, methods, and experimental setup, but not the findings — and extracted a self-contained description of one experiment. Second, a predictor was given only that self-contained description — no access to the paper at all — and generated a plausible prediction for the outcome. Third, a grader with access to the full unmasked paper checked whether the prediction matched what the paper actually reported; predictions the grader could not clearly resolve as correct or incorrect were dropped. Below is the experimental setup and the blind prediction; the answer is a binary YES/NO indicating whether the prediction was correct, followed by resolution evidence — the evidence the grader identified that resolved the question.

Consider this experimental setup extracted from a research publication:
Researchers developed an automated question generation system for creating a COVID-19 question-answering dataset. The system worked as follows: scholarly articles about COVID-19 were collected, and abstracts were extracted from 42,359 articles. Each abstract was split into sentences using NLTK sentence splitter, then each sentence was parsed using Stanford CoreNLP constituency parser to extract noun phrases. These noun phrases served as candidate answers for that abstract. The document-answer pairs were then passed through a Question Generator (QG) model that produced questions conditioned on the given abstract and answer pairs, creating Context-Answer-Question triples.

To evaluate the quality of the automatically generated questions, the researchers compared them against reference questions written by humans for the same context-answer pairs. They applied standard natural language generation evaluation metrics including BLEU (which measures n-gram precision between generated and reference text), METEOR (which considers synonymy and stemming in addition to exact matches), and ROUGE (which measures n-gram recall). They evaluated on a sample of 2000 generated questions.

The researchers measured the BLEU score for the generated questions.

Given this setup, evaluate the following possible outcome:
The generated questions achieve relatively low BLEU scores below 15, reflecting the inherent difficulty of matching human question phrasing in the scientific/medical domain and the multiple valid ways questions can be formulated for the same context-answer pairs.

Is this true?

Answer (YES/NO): NO